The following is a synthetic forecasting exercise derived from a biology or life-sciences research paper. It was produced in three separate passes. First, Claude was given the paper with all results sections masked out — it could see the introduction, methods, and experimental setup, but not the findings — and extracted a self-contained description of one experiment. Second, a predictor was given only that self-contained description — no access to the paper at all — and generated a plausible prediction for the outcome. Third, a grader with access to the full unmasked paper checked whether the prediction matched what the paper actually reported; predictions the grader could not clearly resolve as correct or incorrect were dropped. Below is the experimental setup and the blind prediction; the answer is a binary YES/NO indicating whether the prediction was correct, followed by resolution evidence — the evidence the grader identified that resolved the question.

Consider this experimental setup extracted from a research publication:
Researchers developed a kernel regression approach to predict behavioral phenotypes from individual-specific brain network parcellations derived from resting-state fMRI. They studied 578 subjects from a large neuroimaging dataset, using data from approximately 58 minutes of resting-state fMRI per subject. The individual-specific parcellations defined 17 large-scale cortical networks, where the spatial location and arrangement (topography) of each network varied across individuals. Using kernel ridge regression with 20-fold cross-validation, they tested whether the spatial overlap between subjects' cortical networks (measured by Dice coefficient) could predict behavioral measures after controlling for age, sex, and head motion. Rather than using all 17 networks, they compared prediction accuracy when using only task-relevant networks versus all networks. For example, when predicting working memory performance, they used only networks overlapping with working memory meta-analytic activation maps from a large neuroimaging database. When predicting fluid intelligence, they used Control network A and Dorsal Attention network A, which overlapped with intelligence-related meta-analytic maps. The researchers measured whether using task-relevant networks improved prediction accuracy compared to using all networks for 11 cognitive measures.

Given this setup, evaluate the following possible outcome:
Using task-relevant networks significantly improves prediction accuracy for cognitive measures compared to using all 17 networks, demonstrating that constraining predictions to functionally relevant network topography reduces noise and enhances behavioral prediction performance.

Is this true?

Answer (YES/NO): NO